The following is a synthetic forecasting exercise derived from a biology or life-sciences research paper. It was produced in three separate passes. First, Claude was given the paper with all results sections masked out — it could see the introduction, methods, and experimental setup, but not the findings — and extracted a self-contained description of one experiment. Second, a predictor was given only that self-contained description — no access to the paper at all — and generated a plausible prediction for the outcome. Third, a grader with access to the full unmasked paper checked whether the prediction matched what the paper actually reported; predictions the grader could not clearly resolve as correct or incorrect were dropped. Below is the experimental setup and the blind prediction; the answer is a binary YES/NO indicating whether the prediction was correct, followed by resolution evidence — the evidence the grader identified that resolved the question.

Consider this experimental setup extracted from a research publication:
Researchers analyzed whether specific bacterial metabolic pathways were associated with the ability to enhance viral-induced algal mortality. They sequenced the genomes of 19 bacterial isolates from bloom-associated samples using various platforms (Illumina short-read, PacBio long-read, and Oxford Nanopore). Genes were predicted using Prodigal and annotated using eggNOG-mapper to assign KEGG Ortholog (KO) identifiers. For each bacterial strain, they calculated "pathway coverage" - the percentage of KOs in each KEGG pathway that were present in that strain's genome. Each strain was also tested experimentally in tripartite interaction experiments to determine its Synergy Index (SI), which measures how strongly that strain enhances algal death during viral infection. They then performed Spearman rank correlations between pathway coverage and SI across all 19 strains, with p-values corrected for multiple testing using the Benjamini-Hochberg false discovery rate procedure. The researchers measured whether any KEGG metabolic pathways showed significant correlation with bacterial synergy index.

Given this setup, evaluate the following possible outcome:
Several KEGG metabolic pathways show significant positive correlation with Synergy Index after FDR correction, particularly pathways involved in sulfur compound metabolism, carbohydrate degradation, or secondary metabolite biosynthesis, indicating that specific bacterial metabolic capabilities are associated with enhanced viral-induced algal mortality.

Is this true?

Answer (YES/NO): NO